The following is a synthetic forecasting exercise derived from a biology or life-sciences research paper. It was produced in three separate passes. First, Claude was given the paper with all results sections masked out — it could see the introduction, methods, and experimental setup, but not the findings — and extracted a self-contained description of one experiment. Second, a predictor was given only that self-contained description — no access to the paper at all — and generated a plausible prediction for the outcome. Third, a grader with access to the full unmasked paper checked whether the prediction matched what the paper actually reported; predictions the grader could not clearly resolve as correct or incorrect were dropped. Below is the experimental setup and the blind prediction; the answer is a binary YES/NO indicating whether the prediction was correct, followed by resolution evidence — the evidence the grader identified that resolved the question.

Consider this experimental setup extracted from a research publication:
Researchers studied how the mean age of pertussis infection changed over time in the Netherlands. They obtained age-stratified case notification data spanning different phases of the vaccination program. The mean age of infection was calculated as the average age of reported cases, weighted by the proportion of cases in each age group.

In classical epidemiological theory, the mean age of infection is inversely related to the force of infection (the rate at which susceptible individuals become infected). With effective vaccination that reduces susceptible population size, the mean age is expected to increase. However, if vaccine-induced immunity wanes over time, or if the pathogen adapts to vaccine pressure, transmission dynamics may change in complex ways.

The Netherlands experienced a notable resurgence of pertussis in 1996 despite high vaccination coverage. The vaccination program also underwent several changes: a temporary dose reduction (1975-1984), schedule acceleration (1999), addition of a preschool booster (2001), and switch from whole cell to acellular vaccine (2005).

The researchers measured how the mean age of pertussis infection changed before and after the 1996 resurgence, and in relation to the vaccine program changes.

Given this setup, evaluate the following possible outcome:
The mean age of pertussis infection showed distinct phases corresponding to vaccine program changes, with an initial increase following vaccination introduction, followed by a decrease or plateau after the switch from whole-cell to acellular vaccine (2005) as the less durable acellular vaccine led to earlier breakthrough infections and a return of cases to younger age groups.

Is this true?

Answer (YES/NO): NO